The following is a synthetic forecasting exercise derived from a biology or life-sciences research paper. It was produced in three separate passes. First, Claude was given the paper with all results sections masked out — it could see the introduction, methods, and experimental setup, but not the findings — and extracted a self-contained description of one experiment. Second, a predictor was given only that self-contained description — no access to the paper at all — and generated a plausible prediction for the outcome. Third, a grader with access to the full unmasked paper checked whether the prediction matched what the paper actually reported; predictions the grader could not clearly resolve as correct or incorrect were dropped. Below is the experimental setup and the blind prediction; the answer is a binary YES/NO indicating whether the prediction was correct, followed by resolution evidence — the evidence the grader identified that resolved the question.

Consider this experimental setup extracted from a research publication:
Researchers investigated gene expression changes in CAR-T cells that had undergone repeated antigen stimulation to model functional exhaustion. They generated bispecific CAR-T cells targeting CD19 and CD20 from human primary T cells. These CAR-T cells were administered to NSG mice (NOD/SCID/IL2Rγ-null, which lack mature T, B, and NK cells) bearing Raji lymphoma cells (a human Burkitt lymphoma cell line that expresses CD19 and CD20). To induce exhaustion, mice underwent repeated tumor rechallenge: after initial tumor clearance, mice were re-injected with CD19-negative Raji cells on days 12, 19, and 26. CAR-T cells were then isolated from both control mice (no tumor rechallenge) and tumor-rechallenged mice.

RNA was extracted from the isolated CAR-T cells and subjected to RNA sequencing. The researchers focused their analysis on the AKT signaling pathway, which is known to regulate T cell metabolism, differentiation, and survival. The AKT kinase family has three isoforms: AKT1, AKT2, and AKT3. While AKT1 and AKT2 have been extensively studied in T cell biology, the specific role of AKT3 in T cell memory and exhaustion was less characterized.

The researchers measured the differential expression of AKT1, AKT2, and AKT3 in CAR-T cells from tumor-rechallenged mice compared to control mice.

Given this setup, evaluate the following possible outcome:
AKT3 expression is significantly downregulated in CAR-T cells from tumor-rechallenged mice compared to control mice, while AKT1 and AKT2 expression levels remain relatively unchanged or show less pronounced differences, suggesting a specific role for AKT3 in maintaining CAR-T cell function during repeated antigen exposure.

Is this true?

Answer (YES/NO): NO